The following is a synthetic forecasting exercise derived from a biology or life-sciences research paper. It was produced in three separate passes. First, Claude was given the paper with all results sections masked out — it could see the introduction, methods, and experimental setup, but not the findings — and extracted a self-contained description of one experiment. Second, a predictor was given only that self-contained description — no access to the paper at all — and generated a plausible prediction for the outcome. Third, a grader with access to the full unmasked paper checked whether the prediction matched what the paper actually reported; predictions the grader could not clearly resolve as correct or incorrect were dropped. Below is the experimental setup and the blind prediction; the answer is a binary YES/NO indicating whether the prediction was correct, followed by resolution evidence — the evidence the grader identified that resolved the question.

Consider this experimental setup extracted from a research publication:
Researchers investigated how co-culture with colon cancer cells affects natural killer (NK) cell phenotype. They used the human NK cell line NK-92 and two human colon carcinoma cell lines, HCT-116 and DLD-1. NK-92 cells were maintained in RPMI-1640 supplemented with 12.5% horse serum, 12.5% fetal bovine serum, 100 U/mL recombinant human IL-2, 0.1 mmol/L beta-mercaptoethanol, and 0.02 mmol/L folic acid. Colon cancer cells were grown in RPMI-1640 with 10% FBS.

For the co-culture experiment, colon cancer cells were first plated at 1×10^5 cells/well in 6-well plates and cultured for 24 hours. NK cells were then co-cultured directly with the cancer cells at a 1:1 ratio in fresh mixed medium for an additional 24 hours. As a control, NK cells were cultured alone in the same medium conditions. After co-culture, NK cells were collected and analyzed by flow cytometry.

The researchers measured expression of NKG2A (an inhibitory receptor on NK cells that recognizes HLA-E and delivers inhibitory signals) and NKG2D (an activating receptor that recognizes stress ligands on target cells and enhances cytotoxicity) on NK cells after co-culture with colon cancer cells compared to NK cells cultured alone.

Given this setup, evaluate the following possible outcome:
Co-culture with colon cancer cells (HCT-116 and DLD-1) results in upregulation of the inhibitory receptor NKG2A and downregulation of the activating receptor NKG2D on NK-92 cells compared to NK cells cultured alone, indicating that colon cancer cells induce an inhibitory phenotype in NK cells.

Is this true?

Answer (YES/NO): NO